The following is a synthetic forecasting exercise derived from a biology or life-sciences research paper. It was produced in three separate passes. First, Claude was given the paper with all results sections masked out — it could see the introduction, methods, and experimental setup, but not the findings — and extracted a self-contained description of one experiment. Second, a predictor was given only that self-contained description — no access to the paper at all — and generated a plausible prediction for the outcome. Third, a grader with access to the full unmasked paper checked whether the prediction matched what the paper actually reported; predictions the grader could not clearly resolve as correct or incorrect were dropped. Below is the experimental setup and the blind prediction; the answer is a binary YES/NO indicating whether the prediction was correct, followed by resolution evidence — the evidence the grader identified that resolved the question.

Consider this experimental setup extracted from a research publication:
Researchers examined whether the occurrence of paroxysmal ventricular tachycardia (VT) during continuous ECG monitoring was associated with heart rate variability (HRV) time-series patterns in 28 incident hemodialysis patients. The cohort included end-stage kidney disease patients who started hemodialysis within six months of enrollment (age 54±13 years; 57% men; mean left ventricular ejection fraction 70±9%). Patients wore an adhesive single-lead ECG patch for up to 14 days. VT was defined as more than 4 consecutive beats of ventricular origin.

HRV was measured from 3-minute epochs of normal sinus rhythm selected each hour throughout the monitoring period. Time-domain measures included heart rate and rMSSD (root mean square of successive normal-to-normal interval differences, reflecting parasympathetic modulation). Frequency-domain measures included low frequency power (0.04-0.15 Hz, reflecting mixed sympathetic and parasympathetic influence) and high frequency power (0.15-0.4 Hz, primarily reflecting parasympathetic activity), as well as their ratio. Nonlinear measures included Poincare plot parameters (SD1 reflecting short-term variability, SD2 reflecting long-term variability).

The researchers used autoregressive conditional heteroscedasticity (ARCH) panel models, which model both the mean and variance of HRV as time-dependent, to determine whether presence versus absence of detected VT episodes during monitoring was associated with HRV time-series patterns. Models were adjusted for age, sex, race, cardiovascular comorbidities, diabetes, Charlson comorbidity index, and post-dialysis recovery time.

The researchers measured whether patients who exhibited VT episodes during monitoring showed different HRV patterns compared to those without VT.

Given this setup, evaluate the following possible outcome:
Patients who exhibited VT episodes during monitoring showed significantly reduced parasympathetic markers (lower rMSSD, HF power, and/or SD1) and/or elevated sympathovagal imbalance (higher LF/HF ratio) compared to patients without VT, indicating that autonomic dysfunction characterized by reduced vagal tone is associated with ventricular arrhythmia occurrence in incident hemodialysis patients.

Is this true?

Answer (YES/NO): NO